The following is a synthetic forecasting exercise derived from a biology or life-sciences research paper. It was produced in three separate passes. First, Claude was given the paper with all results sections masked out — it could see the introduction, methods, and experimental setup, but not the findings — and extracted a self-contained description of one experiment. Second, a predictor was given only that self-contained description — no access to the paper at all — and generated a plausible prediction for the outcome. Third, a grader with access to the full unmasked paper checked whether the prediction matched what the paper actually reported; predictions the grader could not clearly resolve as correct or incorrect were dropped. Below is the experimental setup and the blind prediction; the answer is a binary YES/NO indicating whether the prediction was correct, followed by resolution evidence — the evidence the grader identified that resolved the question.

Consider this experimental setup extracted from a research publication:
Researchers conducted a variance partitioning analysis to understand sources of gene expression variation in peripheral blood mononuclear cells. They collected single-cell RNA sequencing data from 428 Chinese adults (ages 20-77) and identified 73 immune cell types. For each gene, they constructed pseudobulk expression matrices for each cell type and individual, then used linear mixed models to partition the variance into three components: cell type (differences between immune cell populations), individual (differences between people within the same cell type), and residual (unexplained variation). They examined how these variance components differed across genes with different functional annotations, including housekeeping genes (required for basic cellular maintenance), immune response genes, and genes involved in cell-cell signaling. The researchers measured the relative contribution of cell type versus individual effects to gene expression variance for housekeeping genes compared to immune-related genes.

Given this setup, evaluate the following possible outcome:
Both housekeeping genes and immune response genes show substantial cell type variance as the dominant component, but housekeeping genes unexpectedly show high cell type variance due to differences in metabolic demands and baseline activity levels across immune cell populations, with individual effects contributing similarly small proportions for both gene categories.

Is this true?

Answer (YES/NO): NO